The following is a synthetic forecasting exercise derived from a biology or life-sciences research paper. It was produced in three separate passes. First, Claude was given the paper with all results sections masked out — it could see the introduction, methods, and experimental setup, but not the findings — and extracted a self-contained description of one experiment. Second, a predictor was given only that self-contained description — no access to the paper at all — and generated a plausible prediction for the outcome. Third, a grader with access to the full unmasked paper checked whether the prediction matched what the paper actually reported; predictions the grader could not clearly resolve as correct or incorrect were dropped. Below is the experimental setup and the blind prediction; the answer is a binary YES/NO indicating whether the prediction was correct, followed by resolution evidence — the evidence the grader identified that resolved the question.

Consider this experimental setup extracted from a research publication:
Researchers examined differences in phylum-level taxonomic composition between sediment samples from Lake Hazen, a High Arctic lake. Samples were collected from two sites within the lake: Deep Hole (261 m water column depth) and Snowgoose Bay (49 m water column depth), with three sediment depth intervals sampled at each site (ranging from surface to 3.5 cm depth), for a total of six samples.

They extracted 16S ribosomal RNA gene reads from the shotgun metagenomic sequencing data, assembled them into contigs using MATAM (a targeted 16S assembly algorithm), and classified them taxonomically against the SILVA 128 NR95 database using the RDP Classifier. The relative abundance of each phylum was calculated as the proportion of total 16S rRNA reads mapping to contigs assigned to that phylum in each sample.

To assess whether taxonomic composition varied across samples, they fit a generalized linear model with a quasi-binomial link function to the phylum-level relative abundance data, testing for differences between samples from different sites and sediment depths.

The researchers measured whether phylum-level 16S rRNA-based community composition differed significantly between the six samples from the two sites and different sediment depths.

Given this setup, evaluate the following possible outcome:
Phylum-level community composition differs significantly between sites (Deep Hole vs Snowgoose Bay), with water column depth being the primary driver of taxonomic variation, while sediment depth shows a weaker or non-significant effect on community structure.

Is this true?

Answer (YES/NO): NO